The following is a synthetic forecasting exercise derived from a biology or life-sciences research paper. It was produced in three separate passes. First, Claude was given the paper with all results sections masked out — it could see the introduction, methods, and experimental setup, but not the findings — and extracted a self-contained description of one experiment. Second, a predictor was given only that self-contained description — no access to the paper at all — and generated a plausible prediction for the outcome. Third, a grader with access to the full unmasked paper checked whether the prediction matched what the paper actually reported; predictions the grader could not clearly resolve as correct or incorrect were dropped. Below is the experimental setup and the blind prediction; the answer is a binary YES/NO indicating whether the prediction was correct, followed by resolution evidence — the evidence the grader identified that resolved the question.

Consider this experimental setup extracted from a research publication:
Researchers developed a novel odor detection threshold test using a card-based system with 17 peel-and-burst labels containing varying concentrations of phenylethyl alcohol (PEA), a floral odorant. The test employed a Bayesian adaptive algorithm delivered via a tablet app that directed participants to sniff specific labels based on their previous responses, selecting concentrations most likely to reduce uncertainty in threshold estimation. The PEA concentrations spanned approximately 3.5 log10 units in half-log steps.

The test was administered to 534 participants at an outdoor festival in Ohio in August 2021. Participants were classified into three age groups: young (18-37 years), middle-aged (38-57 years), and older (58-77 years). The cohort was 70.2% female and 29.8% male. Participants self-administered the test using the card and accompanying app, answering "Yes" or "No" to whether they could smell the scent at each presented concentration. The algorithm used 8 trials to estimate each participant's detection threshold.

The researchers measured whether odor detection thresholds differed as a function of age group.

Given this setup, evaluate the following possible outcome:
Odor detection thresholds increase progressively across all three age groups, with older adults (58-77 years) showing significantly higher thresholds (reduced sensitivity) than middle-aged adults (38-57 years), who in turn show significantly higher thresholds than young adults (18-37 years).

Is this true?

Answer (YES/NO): NO